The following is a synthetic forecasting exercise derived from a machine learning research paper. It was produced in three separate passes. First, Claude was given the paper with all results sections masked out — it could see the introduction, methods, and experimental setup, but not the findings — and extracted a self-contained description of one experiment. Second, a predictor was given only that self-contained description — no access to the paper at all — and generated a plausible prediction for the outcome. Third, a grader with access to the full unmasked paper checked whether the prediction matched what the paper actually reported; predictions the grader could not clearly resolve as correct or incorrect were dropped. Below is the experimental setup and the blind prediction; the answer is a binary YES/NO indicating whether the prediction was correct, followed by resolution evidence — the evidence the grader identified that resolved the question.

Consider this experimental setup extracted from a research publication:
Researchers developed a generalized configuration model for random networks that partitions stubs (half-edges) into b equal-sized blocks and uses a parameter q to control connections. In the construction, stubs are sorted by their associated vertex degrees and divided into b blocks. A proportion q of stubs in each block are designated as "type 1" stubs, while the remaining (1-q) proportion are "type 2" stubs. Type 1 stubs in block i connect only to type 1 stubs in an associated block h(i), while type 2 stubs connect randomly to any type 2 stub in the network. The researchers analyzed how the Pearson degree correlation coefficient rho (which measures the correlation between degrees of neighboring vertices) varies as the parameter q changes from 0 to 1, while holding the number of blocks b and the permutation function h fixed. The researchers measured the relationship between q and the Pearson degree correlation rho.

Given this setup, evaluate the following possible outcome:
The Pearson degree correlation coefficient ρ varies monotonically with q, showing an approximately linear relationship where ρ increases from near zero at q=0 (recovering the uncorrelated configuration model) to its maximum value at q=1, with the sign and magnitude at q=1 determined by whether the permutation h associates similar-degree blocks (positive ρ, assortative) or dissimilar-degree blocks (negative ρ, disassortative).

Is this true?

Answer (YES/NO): NO